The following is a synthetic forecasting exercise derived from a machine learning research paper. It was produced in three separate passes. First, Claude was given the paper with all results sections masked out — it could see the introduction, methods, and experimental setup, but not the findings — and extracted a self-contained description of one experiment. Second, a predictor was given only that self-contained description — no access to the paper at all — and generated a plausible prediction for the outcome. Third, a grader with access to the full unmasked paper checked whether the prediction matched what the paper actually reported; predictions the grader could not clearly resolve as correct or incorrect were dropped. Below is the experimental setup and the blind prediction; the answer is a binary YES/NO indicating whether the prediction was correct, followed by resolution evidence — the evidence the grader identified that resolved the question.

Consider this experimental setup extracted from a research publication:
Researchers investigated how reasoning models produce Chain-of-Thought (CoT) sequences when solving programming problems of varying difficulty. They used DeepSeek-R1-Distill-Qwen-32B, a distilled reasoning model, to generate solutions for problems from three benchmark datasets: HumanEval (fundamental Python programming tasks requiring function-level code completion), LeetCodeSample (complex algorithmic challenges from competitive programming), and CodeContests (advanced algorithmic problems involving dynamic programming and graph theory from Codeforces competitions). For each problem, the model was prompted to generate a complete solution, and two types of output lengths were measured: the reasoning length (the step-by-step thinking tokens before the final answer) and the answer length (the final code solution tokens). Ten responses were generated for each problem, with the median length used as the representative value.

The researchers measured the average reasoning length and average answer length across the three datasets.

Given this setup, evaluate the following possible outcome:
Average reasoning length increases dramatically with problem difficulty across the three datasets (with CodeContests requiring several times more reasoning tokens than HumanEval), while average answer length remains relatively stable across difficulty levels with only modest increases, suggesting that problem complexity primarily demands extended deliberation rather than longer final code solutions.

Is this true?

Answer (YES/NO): YES